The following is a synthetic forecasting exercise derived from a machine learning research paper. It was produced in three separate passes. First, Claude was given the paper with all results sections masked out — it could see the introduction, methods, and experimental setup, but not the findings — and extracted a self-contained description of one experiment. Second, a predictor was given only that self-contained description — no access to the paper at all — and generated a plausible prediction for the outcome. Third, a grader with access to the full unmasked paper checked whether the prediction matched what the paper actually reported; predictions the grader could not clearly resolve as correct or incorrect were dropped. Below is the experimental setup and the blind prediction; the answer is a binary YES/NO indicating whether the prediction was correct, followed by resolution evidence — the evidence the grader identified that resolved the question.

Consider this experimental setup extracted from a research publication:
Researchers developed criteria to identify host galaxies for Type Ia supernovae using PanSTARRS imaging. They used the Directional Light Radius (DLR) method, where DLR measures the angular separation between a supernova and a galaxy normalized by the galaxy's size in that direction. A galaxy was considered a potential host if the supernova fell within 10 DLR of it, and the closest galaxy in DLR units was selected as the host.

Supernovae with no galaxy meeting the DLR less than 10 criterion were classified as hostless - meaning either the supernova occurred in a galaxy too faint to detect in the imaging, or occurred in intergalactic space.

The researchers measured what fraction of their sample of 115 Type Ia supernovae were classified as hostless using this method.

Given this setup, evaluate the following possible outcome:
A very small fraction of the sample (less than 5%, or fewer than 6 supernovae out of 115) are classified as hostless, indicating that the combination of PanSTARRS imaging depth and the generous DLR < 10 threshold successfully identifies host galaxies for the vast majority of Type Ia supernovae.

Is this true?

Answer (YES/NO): NO